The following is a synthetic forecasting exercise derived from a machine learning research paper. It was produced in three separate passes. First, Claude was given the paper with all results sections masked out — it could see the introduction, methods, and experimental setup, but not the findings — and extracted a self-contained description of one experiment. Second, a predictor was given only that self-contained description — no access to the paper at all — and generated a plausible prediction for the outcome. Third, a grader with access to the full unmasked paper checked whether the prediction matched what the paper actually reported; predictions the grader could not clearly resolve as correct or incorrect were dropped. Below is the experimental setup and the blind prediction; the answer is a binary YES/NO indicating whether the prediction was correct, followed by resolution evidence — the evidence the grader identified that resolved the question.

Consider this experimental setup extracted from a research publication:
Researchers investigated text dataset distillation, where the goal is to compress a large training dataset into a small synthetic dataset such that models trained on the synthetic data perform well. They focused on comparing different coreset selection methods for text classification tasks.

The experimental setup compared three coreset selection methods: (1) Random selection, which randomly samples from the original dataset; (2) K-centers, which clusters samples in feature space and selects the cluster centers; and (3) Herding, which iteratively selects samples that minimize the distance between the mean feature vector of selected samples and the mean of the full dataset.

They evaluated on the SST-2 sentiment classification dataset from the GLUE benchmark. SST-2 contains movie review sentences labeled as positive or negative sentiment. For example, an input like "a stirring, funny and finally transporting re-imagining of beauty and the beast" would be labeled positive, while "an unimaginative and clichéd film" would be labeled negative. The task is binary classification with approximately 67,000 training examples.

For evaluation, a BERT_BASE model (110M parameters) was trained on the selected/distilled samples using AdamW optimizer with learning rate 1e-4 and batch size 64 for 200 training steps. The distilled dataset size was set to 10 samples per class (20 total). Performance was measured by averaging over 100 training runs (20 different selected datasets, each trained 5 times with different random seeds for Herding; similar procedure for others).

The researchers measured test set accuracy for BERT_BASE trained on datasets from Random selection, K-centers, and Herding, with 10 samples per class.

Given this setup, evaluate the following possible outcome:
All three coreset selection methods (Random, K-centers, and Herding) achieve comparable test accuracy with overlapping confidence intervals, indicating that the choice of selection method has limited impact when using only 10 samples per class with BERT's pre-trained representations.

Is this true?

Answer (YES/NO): NO